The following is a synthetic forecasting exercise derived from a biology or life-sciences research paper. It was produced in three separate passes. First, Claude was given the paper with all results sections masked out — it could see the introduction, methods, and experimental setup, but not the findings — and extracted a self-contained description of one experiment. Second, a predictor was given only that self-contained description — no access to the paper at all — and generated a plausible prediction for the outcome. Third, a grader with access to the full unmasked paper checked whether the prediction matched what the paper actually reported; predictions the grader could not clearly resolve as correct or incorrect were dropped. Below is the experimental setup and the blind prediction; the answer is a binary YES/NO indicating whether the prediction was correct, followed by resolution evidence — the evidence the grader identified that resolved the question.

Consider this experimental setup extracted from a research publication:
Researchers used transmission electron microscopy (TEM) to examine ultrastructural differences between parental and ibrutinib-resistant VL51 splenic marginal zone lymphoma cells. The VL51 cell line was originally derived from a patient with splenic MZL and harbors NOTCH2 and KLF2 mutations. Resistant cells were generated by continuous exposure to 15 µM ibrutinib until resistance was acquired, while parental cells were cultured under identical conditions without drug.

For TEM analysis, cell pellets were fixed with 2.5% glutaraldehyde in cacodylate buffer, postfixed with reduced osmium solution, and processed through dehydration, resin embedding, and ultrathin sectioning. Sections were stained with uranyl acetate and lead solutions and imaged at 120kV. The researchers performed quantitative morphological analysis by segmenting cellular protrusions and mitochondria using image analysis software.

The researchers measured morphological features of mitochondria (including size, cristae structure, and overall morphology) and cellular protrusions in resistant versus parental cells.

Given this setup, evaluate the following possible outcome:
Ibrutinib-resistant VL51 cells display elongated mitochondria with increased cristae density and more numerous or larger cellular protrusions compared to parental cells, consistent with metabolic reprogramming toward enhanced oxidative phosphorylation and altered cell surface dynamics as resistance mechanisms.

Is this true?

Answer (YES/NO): NO